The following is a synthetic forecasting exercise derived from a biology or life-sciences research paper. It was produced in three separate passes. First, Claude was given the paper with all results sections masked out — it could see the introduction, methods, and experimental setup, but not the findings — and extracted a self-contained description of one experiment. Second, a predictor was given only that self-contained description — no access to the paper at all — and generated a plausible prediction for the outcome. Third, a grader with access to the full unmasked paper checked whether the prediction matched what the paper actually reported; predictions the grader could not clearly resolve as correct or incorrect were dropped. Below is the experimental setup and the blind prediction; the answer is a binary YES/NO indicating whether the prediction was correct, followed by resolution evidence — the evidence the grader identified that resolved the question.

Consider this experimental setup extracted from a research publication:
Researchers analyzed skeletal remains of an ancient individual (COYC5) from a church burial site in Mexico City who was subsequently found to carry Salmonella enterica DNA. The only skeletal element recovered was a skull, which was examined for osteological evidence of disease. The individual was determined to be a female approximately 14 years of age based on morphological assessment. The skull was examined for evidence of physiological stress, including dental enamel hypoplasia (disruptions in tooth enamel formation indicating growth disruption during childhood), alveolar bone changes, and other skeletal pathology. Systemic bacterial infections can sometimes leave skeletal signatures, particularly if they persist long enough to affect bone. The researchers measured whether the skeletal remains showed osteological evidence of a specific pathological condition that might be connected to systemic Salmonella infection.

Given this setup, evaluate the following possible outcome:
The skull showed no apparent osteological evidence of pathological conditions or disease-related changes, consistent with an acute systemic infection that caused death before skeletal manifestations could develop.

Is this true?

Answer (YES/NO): NO